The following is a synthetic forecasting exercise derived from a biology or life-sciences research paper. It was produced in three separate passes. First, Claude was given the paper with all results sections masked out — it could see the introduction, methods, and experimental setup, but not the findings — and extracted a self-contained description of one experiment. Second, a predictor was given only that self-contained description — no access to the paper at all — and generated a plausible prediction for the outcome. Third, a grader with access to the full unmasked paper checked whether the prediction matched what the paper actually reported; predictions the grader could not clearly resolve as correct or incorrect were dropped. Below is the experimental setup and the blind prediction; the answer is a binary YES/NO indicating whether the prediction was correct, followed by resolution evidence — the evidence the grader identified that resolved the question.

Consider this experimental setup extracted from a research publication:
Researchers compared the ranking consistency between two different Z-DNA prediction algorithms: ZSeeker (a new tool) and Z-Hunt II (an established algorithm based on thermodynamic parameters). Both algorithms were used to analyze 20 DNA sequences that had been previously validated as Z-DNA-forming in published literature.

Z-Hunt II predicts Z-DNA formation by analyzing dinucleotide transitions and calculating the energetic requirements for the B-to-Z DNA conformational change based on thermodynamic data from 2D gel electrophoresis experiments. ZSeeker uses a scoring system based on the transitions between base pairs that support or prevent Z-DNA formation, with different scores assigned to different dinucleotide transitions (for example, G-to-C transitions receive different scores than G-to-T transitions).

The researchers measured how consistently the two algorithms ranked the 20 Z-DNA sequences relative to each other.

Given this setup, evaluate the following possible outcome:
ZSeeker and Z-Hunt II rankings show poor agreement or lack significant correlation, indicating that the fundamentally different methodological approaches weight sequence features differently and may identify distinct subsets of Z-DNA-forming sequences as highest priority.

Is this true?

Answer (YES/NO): NO